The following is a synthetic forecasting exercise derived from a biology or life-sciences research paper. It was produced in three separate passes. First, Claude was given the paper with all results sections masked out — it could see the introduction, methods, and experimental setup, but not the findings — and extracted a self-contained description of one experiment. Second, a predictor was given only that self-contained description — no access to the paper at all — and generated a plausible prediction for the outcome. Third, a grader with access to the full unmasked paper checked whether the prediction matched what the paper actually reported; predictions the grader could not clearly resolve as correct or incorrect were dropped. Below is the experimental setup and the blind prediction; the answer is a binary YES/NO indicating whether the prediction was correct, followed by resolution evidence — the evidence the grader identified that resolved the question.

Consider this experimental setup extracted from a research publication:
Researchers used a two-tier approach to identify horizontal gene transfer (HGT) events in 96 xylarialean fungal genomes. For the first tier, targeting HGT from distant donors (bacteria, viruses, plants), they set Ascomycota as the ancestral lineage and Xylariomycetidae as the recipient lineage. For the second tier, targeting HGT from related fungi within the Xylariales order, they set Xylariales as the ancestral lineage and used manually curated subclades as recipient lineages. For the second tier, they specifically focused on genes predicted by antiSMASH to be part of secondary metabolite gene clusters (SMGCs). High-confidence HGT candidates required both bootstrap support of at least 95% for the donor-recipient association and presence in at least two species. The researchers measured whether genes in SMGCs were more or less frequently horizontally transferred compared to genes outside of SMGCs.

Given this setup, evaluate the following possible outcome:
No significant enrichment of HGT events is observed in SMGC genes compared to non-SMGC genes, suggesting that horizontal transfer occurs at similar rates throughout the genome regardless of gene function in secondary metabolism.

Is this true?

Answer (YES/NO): NO